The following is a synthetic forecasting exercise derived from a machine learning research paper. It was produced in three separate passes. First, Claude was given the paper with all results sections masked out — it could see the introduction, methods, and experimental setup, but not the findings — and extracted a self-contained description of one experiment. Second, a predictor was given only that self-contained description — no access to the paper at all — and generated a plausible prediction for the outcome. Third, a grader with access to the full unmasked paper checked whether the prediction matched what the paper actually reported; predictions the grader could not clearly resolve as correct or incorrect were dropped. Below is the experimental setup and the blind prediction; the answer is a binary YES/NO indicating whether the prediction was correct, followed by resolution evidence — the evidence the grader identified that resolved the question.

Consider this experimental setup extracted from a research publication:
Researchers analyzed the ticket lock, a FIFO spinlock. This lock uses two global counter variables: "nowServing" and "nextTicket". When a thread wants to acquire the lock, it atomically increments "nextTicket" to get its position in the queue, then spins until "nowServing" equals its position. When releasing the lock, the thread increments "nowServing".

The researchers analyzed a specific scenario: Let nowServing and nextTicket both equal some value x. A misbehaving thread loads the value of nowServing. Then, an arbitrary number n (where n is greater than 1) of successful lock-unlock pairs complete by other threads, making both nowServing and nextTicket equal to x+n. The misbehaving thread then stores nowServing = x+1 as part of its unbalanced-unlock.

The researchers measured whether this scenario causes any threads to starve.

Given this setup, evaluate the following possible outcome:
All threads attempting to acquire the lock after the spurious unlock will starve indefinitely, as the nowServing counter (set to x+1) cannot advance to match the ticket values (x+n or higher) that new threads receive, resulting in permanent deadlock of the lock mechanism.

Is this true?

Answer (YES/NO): YES